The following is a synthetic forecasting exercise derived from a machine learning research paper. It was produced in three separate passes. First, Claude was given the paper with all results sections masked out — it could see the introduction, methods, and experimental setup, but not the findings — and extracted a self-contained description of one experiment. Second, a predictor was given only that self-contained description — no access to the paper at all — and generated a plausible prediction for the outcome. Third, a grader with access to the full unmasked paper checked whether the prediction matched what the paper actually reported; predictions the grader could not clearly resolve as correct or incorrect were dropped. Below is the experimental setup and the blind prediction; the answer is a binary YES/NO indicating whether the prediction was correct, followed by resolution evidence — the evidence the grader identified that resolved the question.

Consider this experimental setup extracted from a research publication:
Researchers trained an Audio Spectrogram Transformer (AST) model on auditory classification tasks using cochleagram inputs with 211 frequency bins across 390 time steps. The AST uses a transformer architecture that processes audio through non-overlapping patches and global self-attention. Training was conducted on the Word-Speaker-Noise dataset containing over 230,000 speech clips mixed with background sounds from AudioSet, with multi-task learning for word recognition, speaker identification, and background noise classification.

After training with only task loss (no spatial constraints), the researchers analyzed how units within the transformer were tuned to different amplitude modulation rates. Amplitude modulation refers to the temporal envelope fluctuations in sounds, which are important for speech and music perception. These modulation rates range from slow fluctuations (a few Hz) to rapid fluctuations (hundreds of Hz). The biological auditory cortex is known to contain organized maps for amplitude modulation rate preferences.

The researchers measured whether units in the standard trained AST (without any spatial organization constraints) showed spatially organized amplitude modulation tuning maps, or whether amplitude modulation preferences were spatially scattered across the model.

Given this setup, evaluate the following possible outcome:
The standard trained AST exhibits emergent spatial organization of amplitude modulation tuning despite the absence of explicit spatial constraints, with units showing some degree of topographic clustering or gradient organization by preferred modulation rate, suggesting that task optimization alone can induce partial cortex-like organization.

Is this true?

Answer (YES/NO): NO